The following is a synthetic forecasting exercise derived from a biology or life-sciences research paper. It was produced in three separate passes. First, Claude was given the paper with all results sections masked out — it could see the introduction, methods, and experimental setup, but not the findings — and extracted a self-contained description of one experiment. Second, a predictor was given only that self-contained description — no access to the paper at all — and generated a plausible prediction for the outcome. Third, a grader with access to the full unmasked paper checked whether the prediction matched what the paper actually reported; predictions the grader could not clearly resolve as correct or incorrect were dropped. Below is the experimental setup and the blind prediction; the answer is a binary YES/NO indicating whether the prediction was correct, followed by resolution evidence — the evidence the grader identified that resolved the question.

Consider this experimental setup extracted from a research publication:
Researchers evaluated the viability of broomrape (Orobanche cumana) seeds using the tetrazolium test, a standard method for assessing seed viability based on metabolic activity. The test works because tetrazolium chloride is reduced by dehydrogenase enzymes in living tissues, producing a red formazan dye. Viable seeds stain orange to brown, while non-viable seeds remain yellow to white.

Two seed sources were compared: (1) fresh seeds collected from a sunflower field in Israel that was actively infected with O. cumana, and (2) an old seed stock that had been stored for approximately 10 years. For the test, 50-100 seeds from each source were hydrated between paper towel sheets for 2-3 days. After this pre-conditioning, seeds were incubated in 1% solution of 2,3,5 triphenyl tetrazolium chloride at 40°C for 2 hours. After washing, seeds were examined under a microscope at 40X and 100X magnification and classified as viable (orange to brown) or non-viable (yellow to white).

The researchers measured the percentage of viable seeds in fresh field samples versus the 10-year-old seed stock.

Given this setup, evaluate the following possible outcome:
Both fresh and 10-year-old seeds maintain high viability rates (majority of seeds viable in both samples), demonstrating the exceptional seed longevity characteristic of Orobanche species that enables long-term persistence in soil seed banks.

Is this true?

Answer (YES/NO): NO